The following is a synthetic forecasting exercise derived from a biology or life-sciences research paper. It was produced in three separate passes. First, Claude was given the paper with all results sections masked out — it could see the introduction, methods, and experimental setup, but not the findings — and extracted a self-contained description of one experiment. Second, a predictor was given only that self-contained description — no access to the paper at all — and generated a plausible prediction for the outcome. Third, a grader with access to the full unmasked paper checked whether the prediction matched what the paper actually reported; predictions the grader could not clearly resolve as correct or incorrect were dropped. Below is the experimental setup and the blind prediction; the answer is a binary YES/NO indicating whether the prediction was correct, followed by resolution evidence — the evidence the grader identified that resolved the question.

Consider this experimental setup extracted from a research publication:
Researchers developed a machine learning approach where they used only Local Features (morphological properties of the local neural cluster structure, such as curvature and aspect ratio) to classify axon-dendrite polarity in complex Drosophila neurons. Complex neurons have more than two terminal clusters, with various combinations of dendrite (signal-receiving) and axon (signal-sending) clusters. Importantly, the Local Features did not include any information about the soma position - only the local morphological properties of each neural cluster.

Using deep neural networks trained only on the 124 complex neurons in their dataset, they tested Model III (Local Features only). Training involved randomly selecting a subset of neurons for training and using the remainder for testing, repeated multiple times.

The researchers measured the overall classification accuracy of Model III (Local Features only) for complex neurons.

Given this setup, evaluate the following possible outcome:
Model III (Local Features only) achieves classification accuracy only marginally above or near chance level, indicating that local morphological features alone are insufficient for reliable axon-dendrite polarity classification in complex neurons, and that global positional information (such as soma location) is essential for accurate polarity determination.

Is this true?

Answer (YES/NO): NO